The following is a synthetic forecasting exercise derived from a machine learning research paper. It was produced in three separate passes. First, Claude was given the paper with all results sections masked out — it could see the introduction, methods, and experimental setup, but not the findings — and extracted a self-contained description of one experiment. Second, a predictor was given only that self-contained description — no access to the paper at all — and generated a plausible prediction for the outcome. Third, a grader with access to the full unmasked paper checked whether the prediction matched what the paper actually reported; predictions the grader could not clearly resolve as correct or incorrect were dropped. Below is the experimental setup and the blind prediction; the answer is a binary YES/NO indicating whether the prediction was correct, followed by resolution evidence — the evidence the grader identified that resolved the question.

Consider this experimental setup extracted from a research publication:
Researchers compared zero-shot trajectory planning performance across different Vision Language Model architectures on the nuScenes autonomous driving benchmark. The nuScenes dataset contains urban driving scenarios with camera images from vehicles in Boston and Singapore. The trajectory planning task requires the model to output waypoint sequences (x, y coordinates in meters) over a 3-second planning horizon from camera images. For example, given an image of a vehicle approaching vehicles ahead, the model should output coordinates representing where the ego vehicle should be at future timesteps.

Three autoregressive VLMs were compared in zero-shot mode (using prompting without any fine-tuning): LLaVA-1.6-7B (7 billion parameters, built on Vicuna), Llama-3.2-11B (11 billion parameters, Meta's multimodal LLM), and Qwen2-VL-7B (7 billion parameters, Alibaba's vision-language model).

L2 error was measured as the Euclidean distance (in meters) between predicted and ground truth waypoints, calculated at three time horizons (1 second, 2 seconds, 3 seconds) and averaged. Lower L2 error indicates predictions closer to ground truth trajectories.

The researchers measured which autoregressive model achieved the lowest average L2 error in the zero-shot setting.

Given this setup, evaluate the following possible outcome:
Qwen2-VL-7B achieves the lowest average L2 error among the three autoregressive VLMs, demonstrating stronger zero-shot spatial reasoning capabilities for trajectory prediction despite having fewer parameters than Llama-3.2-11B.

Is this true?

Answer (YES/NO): YES